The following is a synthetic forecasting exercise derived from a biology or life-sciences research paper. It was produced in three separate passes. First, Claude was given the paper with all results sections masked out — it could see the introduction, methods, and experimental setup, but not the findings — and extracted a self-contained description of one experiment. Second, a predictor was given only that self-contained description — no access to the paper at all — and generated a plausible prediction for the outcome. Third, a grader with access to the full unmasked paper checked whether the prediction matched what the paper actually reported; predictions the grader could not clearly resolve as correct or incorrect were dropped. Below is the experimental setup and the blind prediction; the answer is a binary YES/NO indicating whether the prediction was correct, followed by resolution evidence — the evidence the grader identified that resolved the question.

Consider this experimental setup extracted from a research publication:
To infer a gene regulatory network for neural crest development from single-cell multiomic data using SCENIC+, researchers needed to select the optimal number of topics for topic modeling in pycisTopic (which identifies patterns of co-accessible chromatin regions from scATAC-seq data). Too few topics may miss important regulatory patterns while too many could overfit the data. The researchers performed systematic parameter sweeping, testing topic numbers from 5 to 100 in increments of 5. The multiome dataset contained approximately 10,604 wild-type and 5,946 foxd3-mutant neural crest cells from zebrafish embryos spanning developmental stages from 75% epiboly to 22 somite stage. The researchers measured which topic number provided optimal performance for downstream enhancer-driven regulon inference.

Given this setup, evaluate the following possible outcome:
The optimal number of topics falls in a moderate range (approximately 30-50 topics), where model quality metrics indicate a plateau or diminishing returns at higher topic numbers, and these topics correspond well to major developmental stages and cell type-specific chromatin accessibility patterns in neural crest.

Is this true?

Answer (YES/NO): NO